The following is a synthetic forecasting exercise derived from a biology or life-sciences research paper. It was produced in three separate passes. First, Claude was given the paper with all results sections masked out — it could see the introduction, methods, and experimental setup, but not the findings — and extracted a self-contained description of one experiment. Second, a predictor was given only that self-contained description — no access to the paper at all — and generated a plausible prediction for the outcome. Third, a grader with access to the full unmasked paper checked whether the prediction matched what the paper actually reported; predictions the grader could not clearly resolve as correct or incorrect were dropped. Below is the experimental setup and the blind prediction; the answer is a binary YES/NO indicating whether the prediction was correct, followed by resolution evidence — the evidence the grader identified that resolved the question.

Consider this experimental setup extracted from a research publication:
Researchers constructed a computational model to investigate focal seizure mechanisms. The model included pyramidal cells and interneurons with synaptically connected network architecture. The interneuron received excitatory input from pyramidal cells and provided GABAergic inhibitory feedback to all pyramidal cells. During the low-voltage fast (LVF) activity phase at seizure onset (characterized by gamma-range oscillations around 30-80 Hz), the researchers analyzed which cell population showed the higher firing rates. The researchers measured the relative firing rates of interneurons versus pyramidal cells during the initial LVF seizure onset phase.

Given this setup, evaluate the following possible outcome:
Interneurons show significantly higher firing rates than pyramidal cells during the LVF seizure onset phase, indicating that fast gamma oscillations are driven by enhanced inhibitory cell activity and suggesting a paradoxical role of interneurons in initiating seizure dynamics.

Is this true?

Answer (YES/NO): YES